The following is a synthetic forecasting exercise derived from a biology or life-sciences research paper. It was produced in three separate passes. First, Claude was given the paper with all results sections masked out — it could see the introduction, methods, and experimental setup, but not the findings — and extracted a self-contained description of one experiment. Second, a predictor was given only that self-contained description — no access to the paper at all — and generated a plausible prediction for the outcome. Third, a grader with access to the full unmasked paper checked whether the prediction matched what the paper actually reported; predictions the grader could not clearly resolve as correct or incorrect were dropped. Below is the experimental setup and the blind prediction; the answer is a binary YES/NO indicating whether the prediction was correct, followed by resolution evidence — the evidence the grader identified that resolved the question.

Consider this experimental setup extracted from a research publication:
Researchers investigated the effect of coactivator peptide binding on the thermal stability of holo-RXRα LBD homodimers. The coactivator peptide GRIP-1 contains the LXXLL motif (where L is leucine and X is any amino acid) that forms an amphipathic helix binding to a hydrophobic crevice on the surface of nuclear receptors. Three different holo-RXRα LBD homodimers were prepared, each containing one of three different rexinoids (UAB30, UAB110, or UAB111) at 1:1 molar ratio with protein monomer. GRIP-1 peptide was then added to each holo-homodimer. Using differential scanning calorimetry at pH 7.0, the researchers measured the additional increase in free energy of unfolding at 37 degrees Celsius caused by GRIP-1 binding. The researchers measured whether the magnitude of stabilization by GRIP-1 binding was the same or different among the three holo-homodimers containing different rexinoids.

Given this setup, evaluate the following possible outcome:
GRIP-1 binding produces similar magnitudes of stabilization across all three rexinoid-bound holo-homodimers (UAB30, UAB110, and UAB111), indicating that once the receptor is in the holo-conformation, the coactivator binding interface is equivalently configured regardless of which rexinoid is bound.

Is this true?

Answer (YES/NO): YES